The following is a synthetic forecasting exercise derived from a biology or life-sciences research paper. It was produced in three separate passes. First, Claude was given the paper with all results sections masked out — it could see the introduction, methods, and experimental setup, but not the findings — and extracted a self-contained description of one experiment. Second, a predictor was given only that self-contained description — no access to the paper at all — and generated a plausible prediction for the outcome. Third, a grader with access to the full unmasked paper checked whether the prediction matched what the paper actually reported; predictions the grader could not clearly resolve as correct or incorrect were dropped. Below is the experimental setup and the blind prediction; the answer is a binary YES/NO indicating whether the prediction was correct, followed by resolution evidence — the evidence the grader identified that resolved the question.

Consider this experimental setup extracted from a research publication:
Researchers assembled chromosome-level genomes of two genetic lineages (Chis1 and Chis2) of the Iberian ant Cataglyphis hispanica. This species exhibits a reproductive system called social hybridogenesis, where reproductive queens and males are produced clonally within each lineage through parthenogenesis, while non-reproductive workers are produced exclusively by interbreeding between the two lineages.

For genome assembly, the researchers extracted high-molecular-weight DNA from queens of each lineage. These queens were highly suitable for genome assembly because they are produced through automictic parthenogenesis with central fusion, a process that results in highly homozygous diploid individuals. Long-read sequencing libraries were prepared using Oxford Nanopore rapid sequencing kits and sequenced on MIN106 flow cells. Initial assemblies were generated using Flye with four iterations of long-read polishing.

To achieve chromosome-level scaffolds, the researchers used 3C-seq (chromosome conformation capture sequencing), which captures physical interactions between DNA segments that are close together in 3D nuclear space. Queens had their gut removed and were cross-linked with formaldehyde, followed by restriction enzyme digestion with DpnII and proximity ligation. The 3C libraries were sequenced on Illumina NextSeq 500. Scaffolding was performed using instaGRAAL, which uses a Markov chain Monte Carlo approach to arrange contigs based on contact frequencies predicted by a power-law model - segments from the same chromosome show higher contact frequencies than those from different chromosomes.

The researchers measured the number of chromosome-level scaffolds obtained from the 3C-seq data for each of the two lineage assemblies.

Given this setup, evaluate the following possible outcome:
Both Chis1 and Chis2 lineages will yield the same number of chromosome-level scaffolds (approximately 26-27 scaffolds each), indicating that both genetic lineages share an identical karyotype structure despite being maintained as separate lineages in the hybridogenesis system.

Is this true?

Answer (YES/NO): NO